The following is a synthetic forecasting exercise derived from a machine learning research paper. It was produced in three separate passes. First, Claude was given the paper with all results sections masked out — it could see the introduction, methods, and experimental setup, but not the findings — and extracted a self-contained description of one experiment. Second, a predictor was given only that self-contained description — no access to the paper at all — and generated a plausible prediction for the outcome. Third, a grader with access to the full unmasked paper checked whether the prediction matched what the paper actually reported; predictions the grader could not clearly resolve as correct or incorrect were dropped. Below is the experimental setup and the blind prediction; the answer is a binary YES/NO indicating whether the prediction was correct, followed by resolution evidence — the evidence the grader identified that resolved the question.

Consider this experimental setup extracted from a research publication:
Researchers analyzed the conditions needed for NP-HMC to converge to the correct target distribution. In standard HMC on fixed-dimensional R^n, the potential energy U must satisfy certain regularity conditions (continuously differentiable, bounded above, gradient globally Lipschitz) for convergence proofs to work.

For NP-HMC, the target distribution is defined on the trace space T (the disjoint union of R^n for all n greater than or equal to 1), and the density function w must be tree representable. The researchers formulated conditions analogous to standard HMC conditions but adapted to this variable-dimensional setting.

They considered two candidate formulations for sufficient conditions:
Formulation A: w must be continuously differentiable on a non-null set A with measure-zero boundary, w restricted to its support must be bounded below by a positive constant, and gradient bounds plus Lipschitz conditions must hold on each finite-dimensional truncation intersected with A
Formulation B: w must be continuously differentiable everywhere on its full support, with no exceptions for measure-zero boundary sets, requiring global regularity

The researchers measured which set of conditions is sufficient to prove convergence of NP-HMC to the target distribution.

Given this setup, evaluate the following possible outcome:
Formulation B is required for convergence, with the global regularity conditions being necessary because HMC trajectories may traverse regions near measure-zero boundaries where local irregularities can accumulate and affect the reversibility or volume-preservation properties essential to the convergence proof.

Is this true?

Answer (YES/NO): NO